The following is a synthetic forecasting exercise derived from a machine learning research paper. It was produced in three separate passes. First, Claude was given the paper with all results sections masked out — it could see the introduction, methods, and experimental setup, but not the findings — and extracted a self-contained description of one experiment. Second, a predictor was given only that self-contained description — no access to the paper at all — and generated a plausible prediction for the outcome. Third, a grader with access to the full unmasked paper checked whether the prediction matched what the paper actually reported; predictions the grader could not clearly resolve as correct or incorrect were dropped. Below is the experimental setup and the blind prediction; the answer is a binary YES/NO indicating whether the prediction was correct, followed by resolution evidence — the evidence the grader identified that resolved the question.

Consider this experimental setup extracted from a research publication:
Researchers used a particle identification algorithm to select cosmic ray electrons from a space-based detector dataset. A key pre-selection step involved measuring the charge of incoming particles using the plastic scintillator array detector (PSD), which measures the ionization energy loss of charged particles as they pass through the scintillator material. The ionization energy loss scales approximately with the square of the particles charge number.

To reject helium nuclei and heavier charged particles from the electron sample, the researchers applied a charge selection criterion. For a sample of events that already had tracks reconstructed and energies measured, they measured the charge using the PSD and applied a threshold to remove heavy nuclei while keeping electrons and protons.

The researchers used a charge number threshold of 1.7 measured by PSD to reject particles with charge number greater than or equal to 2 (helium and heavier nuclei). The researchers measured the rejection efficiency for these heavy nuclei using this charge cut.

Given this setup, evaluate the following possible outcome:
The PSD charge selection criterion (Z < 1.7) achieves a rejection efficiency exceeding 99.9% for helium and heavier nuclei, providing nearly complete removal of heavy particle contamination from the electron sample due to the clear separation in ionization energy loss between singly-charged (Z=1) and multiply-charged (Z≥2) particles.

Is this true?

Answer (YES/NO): NO